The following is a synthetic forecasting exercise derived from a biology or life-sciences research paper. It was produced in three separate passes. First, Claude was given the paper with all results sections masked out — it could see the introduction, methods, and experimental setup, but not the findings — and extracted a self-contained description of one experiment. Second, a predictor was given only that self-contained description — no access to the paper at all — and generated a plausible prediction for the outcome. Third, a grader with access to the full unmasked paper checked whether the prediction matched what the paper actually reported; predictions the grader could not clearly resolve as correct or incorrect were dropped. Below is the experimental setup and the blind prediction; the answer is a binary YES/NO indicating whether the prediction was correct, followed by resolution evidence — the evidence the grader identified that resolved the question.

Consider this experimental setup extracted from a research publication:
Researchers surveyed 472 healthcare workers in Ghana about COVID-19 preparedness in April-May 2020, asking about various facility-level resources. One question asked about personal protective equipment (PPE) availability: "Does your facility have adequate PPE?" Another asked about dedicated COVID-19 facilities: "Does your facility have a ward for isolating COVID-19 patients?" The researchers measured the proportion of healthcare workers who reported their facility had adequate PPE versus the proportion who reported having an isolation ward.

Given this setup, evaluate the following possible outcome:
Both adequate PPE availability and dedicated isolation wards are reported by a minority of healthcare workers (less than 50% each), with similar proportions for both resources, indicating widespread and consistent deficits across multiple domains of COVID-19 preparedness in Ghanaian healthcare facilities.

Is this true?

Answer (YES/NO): NO